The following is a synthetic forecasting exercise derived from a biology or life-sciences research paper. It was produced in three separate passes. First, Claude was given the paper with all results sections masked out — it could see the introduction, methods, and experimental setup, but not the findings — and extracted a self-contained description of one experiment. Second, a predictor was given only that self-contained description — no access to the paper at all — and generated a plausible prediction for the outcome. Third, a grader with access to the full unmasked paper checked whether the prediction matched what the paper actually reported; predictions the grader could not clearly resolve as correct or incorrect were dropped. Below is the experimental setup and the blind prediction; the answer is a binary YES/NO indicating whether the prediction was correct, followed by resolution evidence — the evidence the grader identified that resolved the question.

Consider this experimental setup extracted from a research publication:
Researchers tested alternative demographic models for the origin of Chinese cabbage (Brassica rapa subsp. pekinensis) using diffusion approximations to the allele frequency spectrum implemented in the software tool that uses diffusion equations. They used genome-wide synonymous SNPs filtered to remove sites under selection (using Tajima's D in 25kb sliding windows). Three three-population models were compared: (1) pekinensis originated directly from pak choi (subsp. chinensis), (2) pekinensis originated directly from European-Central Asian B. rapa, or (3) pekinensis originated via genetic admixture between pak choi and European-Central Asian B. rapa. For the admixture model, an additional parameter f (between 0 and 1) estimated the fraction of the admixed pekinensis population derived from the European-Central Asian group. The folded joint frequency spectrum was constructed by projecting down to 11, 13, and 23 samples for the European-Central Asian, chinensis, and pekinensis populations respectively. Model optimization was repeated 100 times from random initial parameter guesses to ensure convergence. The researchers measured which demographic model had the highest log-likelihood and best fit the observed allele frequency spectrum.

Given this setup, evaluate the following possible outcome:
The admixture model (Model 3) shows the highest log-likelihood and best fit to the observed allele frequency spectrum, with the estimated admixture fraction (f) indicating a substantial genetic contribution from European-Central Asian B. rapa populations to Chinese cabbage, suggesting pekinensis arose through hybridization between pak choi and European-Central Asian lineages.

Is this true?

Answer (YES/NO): NO